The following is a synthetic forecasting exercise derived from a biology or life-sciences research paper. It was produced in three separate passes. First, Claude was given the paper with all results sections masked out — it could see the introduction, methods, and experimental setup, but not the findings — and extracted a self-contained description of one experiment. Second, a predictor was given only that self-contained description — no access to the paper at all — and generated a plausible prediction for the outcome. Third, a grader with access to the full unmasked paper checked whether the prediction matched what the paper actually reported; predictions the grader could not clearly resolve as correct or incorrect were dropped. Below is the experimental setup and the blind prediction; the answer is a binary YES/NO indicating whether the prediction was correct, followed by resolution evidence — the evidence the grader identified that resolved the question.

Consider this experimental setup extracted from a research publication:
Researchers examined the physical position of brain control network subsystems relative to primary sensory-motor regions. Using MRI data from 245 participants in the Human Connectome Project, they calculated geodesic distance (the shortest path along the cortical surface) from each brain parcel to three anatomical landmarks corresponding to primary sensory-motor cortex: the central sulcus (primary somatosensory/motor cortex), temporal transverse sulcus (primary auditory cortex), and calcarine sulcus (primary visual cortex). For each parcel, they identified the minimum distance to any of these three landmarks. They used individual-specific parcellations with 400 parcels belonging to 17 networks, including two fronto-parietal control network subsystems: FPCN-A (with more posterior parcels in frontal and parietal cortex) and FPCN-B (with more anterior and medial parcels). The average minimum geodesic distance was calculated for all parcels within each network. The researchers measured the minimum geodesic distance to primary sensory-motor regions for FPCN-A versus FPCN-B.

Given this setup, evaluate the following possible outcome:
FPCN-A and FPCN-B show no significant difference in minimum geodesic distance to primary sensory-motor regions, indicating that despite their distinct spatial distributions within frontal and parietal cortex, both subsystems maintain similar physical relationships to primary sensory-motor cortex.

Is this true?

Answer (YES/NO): NO